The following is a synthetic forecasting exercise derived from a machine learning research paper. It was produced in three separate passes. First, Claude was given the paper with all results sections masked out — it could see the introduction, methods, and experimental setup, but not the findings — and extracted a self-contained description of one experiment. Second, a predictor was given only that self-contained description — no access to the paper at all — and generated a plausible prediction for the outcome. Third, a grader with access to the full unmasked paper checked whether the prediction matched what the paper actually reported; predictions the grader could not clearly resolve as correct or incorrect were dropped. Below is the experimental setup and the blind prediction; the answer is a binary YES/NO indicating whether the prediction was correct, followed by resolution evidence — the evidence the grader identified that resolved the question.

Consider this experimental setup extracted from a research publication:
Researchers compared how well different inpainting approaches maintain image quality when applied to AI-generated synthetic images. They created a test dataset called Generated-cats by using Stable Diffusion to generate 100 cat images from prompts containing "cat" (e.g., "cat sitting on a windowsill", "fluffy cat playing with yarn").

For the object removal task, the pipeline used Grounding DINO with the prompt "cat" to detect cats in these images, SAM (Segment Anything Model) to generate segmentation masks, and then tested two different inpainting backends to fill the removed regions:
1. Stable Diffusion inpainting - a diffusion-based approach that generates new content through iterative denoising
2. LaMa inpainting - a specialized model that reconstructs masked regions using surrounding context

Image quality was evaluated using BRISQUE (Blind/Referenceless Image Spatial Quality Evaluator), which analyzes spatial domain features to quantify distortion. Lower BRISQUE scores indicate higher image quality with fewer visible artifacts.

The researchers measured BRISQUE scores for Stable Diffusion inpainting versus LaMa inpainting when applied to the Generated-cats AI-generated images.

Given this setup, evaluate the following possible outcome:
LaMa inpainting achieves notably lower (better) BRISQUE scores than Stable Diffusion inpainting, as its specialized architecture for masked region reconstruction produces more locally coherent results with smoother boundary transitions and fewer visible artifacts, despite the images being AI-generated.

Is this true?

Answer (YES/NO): NO